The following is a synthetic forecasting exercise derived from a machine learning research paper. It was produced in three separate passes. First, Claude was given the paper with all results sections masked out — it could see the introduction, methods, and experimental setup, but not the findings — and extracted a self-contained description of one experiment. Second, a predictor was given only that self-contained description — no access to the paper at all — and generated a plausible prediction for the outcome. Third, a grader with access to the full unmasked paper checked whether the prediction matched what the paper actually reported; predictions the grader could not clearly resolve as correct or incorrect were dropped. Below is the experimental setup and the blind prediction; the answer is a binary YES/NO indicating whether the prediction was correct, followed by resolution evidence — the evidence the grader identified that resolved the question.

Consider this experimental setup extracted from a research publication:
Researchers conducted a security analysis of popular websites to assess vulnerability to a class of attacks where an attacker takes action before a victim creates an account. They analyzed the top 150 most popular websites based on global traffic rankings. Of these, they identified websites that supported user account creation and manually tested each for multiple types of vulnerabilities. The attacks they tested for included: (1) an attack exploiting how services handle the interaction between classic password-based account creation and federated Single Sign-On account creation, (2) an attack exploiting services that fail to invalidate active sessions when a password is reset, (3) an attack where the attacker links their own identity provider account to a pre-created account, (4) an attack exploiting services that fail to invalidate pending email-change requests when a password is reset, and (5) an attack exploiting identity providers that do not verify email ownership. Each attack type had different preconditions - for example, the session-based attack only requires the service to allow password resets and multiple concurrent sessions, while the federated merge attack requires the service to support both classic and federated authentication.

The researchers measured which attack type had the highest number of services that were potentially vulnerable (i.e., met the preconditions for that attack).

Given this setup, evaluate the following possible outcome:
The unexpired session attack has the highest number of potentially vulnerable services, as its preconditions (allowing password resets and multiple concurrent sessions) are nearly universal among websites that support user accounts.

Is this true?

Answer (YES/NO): YES